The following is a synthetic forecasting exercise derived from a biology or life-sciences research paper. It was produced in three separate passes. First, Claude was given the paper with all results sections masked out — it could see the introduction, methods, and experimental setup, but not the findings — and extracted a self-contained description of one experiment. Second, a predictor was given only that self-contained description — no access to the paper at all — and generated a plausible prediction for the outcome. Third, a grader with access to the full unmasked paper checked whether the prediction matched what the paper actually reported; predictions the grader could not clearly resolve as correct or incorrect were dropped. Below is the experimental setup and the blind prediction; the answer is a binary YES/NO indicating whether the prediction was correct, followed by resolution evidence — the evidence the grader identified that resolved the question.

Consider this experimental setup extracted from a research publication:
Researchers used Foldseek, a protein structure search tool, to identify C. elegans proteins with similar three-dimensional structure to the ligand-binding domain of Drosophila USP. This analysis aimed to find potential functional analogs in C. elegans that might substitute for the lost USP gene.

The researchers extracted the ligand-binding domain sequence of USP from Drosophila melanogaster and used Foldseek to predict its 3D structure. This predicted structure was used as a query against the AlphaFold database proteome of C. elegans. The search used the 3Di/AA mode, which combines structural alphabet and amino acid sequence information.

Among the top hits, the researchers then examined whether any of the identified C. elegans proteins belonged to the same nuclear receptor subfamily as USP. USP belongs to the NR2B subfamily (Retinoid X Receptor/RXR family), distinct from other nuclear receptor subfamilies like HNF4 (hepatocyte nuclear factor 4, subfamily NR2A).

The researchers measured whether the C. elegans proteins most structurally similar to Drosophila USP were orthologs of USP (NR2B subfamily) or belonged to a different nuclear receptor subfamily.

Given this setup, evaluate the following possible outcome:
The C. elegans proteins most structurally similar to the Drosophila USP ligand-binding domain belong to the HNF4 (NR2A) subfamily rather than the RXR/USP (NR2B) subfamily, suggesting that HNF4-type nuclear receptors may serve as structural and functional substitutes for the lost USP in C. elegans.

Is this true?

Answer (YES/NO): YES